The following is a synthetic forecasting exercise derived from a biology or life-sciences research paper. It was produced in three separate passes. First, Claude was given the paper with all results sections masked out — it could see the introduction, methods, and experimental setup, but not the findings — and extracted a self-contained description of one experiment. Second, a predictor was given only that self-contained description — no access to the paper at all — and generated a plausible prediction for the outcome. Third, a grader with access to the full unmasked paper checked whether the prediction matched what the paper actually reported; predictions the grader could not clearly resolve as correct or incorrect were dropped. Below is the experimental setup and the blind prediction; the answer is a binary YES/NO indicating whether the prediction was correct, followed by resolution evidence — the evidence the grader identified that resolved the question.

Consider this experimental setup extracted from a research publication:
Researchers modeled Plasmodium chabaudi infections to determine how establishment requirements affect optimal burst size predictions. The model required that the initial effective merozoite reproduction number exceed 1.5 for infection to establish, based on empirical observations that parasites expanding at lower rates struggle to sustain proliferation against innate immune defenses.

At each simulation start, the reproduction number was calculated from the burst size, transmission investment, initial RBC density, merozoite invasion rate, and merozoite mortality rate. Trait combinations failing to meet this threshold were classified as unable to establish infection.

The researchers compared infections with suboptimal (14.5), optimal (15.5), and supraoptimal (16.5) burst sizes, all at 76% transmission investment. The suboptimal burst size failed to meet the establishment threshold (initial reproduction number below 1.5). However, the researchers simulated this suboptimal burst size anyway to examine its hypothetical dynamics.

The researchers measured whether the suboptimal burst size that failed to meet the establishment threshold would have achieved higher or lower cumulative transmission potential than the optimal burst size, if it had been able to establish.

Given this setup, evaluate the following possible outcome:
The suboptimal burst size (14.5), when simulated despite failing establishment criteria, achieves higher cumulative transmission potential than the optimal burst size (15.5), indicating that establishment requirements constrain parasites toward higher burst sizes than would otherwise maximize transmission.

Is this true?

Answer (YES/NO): YES